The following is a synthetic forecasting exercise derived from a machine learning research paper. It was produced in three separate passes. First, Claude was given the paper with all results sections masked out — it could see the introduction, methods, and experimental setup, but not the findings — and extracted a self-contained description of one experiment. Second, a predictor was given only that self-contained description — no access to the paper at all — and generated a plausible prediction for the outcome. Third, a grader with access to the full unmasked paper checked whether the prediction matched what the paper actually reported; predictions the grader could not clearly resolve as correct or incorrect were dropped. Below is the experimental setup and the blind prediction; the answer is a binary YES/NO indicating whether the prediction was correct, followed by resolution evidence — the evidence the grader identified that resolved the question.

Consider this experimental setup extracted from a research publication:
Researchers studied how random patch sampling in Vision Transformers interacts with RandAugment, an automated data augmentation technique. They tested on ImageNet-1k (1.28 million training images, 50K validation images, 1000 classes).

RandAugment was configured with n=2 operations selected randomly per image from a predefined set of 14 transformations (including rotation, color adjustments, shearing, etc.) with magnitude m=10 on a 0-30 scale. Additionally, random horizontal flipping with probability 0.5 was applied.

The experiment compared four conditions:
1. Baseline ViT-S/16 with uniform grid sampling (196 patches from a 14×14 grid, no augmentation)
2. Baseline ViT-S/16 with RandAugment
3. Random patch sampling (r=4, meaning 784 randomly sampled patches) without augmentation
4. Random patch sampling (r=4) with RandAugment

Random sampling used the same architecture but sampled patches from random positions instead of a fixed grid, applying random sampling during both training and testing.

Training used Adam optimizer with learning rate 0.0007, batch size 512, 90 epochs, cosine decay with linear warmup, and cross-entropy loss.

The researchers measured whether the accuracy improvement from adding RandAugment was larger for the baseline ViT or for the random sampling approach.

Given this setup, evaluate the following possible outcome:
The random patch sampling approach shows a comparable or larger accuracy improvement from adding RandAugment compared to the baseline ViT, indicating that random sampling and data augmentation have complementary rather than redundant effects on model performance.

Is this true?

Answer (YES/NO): NO